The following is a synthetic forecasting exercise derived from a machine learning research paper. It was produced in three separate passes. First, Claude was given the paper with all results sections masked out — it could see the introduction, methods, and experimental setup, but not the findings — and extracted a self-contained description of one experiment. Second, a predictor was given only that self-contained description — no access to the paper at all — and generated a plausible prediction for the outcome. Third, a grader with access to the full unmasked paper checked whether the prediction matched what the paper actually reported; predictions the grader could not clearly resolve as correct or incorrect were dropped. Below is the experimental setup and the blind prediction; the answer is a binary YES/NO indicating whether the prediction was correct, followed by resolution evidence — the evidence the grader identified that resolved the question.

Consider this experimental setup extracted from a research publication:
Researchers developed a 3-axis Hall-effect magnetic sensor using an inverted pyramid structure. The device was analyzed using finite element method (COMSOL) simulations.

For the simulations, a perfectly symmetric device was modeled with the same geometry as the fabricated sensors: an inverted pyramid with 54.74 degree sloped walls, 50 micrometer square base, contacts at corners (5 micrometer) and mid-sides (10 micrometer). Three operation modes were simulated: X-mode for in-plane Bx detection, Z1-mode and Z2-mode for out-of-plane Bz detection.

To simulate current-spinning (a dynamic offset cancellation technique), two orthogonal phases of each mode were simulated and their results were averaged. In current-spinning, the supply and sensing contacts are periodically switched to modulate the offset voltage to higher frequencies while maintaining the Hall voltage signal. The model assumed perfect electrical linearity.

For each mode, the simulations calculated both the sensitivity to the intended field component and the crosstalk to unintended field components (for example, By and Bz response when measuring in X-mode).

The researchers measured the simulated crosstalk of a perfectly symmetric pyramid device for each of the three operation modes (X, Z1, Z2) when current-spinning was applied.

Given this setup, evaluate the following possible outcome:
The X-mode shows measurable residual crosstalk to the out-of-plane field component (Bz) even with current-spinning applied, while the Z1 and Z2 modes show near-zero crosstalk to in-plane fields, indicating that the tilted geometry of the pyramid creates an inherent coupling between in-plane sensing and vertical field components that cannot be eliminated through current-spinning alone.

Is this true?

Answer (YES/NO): NO